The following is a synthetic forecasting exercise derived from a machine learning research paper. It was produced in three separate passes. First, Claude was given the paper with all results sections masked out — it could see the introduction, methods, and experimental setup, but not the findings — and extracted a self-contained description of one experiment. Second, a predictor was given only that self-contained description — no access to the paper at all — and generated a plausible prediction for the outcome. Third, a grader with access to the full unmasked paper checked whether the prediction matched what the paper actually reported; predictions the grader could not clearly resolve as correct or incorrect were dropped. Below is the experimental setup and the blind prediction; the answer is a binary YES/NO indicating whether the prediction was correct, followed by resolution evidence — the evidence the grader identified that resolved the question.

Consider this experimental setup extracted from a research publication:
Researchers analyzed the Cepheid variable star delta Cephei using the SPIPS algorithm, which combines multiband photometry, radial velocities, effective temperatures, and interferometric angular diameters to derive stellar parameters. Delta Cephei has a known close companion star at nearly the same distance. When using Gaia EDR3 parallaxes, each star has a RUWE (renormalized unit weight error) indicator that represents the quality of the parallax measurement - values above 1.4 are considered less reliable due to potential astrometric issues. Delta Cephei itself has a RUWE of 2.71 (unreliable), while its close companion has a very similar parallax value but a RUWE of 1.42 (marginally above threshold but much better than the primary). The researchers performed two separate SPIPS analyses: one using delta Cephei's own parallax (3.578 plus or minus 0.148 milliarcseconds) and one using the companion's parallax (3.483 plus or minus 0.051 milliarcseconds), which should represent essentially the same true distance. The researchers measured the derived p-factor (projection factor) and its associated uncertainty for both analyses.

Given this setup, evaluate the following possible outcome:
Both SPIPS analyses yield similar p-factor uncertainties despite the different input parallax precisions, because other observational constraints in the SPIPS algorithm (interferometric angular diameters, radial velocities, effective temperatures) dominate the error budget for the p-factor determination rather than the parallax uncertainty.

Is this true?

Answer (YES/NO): NO